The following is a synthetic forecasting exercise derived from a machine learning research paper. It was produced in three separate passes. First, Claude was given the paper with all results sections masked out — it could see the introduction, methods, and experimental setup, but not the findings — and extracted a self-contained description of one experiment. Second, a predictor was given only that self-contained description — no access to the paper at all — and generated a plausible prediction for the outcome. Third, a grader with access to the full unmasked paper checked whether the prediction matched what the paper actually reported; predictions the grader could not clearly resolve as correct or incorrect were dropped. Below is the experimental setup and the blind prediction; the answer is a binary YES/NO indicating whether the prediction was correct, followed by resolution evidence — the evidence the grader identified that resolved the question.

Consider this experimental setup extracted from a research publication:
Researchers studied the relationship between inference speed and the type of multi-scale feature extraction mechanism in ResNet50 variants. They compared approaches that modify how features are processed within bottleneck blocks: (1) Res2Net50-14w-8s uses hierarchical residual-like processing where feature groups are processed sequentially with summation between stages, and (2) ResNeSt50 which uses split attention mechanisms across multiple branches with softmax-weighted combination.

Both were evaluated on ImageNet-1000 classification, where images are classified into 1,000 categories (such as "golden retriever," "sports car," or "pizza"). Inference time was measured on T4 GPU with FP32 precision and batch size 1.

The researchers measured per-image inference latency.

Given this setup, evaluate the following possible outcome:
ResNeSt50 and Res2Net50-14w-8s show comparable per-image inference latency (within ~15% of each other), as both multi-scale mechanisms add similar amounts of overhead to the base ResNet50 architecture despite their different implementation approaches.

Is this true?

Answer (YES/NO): NO